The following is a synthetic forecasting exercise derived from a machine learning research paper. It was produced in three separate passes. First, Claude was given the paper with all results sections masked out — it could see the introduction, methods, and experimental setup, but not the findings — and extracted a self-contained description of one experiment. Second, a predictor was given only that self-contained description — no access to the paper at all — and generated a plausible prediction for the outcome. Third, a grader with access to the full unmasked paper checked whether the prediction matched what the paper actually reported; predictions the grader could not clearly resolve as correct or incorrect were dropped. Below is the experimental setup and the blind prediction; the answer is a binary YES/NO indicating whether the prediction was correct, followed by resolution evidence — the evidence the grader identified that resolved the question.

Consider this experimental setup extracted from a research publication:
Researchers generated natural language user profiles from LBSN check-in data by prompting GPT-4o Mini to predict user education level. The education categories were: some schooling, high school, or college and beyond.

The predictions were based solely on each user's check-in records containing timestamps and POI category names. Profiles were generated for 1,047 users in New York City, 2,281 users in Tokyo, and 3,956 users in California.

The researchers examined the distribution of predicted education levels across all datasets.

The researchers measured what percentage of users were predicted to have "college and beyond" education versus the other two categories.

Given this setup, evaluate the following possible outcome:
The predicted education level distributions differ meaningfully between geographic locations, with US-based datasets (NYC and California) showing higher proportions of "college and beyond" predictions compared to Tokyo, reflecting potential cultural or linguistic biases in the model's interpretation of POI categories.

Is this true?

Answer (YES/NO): NO